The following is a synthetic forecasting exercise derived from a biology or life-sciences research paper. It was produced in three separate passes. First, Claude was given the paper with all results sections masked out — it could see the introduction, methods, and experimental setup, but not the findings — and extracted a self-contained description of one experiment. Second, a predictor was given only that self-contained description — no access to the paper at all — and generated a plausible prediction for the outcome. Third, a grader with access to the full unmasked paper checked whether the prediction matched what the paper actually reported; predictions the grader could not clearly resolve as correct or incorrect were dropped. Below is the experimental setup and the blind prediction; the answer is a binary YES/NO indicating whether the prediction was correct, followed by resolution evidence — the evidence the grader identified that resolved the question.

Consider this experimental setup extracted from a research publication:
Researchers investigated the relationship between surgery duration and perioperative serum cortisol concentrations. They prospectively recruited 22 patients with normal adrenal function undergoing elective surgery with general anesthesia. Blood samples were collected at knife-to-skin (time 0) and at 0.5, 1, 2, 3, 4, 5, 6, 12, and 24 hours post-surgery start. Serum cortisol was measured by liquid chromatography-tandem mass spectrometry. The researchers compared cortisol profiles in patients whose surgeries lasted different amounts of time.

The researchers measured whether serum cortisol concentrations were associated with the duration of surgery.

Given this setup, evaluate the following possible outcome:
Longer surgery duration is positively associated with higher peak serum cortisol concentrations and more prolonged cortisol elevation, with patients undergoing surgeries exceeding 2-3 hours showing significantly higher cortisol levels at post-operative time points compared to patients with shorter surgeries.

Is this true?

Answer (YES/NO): YES